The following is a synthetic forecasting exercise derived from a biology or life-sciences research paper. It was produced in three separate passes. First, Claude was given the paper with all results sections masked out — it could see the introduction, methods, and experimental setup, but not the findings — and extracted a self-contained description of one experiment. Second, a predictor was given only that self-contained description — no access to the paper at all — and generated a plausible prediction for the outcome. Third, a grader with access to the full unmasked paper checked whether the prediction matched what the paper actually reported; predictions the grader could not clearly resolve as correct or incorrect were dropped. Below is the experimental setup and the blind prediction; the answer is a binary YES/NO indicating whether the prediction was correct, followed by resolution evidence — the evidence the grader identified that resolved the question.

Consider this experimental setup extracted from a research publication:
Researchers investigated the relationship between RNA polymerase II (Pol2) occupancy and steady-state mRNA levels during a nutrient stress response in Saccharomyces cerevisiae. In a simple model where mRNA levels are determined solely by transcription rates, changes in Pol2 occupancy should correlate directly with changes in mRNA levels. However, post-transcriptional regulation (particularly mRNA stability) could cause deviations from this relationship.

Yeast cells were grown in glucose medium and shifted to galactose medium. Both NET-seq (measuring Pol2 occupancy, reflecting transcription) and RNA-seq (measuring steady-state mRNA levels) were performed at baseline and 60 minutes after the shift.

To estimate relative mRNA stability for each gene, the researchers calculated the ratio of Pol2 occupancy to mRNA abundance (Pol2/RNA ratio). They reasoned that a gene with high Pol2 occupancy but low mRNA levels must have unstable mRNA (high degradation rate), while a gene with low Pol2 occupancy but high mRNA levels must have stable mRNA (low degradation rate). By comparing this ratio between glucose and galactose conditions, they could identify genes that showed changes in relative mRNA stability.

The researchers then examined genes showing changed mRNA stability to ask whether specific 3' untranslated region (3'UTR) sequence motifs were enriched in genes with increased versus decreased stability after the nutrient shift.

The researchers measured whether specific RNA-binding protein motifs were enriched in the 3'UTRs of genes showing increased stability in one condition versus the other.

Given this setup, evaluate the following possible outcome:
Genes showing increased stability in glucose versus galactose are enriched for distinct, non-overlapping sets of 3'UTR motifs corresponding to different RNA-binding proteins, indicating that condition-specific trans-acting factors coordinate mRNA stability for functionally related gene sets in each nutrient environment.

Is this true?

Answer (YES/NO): YES